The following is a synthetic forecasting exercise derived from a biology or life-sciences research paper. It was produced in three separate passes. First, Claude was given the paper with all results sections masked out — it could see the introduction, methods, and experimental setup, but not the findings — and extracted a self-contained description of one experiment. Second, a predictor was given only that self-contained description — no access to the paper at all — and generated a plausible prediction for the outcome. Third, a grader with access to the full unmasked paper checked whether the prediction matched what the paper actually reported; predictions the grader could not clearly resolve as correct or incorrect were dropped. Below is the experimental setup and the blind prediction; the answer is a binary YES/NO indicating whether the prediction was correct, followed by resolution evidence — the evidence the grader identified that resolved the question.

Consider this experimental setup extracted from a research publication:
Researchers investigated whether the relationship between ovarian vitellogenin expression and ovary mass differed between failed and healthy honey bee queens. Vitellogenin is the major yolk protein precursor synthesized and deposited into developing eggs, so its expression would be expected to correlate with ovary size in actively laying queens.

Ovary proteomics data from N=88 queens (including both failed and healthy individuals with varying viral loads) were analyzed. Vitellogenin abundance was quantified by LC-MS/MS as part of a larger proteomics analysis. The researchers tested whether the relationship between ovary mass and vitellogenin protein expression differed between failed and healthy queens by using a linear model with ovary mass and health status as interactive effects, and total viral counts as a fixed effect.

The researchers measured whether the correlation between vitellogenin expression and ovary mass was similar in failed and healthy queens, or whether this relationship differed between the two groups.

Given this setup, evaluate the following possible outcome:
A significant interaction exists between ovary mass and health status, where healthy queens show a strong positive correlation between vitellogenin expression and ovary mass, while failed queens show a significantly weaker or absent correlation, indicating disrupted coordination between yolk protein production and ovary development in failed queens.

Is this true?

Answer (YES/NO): NO